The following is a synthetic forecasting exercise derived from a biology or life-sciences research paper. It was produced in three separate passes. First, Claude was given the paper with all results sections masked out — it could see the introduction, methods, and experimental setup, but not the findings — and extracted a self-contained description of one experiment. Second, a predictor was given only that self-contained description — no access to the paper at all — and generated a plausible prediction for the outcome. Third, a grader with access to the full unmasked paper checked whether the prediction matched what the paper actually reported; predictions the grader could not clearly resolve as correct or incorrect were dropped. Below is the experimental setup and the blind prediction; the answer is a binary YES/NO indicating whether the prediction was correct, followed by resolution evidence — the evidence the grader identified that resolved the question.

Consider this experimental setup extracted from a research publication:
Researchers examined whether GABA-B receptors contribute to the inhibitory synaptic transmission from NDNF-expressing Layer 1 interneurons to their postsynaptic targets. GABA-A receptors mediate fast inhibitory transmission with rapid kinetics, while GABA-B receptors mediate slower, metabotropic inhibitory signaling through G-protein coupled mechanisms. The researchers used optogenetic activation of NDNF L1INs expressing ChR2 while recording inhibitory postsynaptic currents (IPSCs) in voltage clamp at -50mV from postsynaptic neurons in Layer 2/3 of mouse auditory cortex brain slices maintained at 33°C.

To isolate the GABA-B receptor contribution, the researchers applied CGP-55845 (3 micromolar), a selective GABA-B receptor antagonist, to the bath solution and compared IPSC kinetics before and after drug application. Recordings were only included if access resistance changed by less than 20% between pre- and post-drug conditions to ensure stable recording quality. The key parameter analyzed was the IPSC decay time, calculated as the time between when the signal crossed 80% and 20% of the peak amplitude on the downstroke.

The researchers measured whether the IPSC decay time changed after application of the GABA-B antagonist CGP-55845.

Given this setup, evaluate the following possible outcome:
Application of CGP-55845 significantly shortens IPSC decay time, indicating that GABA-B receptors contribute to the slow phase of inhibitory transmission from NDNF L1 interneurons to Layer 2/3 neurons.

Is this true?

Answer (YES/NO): YES